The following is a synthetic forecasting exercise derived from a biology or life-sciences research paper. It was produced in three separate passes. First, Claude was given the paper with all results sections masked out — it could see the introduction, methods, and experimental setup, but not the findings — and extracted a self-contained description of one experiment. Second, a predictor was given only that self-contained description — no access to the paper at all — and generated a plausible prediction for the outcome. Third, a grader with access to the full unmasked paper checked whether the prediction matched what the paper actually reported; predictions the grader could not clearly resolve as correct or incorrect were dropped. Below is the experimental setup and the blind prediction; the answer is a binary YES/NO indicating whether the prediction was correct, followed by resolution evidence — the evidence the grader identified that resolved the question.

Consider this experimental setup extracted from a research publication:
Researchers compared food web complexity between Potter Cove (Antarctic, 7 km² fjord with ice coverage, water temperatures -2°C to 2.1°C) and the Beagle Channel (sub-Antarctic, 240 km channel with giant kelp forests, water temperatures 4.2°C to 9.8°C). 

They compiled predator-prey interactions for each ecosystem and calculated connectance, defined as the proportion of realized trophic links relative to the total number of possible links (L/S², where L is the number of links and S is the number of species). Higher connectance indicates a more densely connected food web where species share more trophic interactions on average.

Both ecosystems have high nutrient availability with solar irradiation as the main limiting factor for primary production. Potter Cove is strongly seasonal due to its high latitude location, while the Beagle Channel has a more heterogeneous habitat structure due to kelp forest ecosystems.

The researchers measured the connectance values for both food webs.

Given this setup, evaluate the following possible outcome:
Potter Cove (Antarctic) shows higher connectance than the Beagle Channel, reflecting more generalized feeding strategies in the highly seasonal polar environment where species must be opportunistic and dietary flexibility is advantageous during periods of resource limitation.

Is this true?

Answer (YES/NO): NO